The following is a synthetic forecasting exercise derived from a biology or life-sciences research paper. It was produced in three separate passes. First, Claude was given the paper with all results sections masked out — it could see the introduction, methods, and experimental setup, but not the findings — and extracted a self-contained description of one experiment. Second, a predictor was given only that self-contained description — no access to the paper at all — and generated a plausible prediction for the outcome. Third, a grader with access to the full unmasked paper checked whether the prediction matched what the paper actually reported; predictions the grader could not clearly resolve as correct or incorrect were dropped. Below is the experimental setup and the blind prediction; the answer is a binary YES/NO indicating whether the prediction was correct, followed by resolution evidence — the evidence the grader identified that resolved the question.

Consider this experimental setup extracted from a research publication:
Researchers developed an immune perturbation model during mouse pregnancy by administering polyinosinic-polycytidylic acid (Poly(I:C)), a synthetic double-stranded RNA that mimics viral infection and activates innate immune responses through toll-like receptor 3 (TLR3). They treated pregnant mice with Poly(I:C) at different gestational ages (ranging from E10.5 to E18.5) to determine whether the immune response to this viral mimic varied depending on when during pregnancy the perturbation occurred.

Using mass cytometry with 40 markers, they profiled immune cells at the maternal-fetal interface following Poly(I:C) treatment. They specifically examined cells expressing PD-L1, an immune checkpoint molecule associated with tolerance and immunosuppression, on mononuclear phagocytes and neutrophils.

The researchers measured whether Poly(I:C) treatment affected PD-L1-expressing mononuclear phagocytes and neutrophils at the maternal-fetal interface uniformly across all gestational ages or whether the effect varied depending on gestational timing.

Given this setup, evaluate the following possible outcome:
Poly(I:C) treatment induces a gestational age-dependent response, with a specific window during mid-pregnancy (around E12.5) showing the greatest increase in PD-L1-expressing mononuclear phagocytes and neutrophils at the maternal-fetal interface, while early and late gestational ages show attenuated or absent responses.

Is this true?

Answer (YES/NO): NO